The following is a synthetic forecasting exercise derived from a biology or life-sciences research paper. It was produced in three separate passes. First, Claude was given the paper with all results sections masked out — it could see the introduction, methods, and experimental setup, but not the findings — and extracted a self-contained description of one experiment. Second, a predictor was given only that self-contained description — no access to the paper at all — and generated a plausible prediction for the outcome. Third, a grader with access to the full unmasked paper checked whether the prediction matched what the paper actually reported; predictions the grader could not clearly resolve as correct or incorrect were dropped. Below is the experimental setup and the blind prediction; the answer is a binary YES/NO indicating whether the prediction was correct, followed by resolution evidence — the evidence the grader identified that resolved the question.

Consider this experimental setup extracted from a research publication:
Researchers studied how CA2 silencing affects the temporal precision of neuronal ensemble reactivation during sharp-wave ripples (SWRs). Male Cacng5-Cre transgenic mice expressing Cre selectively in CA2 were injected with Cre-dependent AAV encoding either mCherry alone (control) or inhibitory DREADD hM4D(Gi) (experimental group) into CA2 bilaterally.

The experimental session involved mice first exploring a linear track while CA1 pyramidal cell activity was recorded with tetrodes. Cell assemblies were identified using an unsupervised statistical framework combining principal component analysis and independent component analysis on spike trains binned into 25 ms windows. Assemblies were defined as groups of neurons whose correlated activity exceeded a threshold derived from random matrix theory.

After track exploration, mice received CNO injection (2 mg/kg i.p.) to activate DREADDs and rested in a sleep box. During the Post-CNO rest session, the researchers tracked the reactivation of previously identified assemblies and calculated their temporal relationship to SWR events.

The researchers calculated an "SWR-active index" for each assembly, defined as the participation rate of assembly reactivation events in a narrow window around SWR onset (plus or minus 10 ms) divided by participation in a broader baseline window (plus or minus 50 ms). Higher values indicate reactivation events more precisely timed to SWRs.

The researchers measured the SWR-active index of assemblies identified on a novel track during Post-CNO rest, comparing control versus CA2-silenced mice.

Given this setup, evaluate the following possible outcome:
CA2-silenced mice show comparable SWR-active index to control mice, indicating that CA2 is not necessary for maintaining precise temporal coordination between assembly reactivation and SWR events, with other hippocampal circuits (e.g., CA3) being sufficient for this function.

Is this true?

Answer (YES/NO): NO